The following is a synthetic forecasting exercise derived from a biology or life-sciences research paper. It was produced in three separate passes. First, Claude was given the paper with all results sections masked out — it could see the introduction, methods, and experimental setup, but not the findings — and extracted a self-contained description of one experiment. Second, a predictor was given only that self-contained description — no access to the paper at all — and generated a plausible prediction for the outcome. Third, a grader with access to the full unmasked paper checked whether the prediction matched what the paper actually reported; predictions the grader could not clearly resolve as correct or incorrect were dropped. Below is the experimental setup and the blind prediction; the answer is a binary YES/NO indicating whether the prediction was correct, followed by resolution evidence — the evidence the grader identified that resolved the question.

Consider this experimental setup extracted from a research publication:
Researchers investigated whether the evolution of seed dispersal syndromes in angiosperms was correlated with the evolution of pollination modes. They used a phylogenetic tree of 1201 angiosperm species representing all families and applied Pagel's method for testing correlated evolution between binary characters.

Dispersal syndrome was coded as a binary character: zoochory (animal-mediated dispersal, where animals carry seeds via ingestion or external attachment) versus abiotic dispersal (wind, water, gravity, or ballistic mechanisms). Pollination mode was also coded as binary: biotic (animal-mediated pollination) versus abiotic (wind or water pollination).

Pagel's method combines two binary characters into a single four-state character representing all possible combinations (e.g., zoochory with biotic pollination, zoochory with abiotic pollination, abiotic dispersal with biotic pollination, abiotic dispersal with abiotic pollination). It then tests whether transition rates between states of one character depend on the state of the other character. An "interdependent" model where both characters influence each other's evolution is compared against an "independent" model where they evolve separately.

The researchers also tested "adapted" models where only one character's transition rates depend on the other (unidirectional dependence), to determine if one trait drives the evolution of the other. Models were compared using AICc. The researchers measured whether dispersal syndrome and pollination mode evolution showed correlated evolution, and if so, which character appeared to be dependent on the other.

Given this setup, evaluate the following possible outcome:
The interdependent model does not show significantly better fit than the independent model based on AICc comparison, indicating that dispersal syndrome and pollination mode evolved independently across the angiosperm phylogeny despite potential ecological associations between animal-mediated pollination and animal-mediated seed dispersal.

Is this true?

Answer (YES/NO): NO